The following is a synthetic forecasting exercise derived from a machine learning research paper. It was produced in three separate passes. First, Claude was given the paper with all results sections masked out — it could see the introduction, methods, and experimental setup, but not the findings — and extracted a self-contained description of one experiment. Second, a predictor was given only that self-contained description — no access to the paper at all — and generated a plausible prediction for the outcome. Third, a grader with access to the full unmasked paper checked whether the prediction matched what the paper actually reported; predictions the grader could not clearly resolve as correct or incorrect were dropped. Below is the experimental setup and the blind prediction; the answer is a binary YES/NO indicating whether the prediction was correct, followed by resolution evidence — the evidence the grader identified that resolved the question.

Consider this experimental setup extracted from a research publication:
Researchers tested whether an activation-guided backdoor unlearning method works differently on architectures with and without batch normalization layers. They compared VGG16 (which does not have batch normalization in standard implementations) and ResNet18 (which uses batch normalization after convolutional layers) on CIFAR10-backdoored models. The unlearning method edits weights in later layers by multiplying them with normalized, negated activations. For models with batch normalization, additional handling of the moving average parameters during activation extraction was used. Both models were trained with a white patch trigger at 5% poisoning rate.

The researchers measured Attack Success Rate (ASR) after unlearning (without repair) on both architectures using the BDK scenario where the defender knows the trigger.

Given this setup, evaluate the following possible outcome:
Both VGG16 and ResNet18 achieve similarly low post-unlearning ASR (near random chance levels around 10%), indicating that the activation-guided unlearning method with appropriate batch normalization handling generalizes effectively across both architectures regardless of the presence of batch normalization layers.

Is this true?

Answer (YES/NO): NO